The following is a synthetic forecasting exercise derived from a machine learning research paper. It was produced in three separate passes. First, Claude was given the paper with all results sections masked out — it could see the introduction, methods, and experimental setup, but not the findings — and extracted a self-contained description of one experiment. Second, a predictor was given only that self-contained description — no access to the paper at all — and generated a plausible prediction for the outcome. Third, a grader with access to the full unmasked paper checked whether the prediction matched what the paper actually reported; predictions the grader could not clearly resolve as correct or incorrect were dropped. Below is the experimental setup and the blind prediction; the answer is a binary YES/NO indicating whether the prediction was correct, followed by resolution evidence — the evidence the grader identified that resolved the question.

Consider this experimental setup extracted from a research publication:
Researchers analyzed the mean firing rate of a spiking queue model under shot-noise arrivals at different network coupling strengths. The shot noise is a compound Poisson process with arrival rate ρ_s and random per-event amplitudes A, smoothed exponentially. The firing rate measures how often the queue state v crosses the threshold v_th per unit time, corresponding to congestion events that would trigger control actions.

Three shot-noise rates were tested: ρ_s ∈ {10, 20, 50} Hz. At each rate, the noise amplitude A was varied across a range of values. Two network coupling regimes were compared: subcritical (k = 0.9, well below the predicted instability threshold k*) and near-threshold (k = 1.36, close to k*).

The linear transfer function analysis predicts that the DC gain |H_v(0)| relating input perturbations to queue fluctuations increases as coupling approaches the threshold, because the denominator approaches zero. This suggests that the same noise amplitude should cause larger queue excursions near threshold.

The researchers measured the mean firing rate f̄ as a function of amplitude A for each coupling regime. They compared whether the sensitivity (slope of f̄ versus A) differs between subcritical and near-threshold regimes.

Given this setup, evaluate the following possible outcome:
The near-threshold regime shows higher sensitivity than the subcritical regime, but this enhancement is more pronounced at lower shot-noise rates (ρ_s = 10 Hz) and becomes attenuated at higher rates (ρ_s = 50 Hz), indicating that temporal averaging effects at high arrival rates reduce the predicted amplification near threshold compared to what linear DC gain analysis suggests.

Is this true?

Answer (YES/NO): NO